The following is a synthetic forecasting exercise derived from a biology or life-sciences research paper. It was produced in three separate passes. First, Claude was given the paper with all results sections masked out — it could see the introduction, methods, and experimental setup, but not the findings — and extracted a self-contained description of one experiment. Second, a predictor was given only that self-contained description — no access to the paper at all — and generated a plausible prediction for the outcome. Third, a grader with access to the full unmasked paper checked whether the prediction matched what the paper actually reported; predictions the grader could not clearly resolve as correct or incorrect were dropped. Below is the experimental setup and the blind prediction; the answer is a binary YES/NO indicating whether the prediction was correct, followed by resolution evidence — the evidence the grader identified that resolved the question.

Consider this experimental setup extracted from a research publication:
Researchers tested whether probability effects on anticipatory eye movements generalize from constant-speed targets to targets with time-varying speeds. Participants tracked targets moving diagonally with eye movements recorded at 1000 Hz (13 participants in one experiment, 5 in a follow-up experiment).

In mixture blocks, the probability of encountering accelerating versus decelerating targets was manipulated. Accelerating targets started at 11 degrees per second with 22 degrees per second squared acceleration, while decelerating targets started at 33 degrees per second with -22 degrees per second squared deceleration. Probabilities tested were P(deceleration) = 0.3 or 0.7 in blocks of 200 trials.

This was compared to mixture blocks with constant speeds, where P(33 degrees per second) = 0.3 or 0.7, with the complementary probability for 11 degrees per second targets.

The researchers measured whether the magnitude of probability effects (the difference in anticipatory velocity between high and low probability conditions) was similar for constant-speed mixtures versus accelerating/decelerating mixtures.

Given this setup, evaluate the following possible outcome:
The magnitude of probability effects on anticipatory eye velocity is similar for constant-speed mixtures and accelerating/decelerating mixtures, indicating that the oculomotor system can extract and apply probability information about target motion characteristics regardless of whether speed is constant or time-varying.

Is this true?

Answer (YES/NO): YES